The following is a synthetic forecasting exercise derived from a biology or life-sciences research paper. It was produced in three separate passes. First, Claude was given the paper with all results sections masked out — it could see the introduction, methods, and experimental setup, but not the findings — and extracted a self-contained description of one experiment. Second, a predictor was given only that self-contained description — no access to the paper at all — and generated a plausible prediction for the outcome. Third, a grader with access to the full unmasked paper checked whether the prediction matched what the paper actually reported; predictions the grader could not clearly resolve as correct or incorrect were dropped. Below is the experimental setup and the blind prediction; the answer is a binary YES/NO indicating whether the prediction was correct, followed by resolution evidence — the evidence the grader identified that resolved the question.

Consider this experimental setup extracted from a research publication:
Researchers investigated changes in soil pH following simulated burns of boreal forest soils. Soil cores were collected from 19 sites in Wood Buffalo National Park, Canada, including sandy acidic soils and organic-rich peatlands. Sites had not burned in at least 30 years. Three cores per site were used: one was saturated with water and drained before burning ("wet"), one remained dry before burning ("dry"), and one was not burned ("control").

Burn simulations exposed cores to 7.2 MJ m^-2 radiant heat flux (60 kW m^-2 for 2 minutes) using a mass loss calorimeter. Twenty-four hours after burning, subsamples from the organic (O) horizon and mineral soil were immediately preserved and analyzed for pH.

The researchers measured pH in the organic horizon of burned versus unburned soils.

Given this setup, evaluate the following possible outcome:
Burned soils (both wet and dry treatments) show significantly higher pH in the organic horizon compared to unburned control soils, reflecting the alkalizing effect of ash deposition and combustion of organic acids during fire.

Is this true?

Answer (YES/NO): NO